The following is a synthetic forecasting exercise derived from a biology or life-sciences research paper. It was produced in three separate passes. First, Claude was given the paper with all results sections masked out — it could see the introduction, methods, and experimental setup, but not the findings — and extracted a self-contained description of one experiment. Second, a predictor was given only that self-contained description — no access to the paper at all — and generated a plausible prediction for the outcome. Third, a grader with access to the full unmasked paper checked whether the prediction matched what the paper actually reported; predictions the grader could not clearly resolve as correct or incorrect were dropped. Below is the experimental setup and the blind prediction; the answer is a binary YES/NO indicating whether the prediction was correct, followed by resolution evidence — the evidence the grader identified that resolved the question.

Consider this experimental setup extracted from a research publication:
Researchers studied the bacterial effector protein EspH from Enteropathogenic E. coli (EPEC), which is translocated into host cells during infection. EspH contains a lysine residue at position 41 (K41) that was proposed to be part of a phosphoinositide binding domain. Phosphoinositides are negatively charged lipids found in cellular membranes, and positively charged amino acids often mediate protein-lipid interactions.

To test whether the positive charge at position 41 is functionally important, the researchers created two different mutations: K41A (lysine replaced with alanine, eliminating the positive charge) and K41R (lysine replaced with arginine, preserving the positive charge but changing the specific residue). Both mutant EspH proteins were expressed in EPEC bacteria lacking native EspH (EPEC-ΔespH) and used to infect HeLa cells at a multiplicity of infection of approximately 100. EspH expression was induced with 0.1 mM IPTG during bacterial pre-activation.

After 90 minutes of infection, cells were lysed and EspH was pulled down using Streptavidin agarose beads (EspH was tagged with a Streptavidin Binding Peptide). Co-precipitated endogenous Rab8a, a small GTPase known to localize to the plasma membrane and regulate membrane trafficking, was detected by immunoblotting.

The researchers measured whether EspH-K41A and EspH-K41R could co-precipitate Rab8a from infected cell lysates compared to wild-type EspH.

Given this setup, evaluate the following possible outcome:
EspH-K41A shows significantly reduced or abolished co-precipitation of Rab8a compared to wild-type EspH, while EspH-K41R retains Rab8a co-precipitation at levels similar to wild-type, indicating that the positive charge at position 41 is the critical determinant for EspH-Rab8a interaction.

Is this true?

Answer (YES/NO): NO